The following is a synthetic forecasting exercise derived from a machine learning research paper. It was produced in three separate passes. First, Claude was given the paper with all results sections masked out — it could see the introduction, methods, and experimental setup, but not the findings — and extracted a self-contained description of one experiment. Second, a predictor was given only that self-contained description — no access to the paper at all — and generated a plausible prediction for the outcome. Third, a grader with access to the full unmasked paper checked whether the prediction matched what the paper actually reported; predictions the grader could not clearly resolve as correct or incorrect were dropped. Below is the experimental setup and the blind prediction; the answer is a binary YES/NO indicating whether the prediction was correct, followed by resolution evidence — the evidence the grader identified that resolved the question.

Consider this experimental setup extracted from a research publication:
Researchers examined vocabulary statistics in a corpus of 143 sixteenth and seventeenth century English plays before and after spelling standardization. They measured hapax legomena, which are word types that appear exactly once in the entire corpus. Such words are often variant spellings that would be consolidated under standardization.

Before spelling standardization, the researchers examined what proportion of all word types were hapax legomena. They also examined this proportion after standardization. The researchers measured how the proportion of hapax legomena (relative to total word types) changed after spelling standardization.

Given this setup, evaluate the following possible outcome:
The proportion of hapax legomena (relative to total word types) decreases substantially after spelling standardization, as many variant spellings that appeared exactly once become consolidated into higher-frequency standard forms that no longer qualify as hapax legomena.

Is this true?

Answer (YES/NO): NO